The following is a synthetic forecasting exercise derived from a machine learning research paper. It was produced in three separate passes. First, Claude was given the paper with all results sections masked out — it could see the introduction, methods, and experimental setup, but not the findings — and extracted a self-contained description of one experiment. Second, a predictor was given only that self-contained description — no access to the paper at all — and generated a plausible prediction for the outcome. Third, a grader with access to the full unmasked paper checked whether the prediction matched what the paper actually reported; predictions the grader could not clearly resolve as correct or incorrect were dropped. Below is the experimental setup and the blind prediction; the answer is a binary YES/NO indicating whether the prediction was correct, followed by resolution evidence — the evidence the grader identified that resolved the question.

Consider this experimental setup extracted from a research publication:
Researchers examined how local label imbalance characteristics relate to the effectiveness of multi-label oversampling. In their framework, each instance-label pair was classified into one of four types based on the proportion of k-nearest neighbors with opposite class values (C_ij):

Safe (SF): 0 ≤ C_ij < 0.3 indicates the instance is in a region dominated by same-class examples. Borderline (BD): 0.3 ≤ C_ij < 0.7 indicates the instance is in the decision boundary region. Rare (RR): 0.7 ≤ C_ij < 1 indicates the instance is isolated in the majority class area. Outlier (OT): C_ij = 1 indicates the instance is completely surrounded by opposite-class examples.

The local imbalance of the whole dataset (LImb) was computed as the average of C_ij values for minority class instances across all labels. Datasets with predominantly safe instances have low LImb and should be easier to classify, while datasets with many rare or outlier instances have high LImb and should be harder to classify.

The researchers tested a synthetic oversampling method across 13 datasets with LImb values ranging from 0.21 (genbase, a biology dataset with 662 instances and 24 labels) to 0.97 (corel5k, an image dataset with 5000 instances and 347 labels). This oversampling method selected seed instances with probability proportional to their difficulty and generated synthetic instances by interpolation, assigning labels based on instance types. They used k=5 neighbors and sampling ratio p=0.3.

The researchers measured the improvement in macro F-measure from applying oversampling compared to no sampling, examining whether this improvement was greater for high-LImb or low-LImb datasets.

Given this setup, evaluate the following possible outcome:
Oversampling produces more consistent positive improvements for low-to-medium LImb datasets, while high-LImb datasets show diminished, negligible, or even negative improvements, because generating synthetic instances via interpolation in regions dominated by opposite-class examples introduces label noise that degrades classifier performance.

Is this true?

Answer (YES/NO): NO